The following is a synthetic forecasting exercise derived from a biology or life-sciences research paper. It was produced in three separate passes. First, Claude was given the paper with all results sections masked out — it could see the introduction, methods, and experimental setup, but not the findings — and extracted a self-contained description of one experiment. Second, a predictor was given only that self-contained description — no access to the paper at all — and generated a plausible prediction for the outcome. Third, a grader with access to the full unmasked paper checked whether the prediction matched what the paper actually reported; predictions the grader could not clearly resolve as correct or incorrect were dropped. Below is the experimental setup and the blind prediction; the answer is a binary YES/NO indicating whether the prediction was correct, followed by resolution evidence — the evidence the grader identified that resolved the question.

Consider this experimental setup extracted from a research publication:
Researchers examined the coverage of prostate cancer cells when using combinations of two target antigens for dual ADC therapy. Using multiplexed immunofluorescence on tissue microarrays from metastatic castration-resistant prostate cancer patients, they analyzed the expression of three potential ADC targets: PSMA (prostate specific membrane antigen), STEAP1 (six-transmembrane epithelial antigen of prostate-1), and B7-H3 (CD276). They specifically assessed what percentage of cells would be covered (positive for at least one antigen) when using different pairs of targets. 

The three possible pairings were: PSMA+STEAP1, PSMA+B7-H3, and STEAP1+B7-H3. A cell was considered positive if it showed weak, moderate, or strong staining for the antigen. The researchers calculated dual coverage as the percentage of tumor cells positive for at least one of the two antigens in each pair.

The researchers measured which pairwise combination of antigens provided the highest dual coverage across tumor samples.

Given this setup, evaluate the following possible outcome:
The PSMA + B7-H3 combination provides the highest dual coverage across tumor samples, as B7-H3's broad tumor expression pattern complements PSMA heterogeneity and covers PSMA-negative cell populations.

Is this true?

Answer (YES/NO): NO